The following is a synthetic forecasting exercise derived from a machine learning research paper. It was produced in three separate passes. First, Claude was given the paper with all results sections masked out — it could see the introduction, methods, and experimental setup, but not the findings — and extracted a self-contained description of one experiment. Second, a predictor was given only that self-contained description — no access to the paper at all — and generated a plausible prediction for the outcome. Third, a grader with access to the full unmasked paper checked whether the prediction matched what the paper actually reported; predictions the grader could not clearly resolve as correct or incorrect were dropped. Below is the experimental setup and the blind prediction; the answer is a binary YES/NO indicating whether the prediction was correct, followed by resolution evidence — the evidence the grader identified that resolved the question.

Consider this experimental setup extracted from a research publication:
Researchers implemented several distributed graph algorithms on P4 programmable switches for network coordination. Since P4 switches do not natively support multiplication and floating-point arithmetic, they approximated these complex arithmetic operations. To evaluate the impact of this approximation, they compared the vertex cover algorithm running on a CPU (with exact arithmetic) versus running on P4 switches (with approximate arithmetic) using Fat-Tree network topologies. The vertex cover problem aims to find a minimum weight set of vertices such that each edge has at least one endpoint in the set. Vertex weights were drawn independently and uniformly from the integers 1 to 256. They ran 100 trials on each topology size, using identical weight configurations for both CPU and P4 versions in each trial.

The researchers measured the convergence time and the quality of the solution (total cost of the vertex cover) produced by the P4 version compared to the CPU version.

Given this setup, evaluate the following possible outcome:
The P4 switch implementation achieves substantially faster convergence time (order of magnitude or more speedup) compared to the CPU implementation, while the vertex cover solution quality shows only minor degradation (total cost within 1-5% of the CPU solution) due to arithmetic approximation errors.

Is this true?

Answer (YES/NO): NO